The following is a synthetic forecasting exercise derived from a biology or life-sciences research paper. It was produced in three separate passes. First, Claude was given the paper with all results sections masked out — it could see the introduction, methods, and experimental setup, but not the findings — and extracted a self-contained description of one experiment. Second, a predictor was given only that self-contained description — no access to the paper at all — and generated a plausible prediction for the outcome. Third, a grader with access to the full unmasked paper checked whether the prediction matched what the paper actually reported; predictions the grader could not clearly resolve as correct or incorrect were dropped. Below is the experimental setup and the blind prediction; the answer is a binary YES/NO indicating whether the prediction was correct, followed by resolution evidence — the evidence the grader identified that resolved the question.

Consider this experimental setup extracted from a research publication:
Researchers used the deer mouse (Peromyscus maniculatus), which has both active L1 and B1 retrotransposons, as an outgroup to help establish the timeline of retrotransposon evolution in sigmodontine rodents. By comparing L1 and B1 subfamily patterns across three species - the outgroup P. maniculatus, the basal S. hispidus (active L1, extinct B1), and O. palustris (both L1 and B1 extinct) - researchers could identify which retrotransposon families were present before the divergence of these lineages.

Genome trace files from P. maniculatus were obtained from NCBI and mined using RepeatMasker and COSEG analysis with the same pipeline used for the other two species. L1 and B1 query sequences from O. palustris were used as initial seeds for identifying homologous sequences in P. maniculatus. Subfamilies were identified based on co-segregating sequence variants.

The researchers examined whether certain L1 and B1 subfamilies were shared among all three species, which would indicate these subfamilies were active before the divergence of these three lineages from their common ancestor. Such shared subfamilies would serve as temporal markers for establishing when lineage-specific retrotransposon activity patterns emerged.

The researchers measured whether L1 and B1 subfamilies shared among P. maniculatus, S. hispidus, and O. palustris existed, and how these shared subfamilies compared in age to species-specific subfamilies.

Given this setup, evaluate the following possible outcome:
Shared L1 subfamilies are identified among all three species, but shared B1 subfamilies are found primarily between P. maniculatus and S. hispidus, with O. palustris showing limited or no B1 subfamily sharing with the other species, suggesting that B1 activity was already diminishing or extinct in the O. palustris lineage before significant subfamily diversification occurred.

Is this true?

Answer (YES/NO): NO